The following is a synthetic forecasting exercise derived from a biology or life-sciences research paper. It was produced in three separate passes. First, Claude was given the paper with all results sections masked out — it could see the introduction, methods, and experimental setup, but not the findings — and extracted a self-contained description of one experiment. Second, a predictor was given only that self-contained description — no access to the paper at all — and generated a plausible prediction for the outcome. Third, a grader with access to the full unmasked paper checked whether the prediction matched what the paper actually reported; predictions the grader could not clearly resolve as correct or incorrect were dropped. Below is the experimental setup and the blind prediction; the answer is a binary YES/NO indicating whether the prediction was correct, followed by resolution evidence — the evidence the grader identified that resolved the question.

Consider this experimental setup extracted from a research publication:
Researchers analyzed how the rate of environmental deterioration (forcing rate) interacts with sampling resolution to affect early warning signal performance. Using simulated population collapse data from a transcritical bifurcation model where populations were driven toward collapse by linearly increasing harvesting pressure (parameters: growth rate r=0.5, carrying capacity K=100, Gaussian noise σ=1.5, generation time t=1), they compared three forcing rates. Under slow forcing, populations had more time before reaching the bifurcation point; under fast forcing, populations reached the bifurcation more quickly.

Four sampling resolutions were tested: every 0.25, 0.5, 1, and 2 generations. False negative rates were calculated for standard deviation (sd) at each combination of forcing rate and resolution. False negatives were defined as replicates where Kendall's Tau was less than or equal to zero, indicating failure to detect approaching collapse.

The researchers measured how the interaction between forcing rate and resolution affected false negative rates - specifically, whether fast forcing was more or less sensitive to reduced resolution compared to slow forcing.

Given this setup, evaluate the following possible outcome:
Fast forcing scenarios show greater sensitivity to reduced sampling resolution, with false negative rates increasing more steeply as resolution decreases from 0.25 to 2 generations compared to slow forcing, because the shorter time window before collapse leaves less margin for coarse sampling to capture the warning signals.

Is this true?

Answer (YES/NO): NO